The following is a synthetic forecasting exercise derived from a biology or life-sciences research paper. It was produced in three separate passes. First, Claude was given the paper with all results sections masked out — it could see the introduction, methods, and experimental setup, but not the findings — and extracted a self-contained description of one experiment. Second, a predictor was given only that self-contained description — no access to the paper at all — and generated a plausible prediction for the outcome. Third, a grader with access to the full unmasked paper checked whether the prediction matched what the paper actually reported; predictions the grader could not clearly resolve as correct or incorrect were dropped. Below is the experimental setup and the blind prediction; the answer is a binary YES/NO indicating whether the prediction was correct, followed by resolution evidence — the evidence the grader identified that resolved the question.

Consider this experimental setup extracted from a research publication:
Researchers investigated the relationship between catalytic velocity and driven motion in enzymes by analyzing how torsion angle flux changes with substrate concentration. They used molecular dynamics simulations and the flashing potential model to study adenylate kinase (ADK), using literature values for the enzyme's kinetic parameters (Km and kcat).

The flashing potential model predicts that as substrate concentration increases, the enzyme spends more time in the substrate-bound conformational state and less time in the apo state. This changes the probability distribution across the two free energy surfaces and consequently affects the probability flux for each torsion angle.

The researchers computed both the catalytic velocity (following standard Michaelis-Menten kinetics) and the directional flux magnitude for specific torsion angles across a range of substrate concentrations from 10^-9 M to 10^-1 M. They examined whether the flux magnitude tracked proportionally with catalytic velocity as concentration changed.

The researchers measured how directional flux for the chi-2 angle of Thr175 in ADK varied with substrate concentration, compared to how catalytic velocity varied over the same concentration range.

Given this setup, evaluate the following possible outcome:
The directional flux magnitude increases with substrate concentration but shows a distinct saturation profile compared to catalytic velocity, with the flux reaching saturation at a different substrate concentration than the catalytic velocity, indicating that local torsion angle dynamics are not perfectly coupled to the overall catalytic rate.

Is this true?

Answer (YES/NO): NO